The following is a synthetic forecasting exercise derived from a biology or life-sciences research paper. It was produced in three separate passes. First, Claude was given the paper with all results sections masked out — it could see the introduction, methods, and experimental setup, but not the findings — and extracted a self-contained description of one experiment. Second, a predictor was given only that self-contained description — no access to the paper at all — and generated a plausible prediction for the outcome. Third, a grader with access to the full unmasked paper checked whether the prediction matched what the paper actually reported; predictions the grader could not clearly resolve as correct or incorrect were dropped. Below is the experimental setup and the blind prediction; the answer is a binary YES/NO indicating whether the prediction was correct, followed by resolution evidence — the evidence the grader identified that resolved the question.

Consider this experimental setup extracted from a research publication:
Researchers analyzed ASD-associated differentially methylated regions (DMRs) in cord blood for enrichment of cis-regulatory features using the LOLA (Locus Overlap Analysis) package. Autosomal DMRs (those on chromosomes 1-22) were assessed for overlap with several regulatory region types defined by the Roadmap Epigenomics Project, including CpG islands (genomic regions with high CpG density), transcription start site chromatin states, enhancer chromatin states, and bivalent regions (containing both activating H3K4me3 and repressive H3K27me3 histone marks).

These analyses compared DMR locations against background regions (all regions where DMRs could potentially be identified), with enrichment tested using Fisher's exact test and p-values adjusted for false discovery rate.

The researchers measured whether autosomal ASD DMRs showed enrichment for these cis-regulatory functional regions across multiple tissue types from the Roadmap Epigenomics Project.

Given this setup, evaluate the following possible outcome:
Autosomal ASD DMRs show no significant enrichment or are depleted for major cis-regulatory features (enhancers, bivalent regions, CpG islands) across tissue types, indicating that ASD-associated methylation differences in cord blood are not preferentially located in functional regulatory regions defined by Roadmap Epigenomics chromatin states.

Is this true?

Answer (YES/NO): NO